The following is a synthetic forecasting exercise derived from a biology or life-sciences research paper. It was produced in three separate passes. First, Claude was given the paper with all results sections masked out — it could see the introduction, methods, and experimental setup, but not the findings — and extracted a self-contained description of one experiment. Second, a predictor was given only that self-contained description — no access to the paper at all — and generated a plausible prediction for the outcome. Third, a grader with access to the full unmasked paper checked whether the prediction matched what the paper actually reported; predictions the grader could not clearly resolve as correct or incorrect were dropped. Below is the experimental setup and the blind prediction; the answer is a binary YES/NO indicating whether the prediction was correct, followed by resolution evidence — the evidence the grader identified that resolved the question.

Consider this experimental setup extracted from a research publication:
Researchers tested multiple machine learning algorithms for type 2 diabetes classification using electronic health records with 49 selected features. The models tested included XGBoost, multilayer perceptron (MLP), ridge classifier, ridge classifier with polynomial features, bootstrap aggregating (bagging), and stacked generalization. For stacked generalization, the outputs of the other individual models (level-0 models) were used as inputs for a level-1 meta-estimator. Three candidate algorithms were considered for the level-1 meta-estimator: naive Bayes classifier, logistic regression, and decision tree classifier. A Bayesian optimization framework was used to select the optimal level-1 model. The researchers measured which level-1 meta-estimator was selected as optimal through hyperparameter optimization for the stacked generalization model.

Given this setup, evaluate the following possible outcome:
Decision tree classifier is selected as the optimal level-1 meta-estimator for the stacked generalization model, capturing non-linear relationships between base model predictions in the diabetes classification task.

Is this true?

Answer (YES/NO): NO